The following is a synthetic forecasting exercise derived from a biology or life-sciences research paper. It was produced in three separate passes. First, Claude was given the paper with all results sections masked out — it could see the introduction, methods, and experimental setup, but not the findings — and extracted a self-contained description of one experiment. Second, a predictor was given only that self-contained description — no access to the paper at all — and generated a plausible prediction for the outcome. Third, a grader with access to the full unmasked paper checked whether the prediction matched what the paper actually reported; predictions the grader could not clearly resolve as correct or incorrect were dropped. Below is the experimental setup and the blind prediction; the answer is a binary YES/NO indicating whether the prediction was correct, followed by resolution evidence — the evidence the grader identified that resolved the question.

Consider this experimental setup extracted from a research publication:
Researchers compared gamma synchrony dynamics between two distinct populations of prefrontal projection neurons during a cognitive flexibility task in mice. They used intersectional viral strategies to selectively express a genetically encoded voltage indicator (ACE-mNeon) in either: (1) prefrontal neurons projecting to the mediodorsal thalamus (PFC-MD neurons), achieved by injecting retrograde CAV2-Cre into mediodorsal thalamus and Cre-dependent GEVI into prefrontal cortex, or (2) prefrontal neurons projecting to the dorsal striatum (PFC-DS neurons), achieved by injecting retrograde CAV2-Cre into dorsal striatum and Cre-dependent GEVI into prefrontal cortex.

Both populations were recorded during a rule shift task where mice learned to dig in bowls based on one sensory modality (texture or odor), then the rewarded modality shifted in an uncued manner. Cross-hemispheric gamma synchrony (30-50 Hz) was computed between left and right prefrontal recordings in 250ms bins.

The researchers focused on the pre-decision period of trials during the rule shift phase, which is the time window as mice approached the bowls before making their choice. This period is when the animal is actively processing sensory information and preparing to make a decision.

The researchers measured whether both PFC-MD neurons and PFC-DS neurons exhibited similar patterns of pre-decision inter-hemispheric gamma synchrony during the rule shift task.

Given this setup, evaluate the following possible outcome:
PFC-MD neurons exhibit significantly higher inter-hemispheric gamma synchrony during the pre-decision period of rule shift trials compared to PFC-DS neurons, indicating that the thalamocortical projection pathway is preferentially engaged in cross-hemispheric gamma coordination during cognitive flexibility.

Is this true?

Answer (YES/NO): YES